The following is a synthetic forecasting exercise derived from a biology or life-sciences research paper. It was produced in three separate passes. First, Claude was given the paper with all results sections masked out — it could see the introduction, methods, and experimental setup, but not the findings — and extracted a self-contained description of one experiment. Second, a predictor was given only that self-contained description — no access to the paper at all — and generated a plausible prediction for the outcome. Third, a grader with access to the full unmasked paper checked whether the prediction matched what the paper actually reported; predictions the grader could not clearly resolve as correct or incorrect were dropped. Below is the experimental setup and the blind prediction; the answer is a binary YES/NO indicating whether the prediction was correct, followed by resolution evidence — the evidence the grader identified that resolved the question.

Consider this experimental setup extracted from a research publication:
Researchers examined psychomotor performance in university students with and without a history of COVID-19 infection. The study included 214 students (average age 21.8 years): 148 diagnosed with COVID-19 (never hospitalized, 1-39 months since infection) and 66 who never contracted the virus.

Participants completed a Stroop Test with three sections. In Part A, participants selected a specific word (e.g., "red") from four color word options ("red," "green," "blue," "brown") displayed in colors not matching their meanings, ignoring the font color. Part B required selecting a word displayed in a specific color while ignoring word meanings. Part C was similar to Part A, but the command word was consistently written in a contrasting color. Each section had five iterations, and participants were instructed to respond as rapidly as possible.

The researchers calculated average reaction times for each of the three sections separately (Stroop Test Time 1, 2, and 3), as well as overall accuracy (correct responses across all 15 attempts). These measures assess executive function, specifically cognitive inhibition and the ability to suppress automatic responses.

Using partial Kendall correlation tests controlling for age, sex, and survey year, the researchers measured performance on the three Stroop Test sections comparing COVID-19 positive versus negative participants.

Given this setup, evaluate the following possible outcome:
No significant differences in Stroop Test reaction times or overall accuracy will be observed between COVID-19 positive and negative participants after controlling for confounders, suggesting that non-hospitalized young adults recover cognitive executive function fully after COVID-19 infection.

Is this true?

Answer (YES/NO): YES